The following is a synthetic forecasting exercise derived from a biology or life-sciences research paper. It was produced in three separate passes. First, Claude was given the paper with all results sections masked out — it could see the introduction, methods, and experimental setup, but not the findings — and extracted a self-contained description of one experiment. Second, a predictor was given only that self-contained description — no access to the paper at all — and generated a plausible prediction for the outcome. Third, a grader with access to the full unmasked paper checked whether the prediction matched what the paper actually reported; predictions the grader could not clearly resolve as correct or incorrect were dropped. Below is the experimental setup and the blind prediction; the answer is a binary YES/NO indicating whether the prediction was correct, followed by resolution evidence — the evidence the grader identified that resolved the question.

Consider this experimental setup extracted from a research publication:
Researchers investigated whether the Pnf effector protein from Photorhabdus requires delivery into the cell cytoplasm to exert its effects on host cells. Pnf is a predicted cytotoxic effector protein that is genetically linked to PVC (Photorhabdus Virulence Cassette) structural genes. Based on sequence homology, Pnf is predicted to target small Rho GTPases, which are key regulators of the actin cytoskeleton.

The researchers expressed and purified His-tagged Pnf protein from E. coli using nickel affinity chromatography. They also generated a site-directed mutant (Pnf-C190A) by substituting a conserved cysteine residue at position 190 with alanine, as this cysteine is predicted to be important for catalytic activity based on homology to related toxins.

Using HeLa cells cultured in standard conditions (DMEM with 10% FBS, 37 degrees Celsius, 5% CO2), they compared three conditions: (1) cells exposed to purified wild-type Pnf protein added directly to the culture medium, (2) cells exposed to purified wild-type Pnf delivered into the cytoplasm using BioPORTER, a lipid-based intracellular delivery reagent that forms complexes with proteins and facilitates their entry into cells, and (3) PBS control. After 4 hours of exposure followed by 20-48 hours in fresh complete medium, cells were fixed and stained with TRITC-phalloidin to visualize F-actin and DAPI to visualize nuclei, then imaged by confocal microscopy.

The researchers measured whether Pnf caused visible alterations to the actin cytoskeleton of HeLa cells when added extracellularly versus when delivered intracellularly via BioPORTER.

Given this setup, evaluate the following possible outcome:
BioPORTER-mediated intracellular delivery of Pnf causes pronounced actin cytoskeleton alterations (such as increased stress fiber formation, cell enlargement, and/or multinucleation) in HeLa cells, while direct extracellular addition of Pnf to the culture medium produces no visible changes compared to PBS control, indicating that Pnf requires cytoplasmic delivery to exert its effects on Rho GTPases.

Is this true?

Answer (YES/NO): YES